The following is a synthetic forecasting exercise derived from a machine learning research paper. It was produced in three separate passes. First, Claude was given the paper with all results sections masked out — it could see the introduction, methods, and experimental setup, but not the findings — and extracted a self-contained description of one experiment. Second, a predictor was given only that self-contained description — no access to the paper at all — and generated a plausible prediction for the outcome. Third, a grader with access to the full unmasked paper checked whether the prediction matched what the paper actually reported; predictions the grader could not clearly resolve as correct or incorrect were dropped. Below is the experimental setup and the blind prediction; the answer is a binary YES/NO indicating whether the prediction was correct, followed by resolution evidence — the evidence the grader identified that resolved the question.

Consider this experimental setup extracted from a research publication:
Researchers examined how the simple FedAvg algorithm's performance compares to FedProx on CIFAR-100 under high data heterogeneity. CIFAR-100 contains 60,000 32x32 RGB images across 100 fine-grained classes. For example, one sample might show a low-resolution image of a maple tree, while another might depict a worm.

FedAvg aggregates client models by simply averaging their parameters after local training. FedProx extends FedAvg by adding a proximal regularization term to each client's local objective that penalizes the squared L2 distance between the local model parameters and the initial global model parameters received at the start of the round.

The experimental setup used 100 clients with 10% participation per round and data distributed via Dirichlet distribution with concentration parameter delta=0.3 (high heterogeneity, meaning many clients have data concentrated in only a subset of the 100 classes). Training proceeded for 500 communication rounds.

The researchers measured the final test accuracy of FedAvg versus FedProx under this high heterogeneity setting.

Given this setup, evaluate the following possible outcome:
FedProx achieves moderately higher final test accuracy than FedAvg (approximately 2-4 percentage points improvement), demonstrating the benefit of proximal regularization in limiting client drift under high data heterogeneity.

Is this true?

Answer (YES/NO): NO